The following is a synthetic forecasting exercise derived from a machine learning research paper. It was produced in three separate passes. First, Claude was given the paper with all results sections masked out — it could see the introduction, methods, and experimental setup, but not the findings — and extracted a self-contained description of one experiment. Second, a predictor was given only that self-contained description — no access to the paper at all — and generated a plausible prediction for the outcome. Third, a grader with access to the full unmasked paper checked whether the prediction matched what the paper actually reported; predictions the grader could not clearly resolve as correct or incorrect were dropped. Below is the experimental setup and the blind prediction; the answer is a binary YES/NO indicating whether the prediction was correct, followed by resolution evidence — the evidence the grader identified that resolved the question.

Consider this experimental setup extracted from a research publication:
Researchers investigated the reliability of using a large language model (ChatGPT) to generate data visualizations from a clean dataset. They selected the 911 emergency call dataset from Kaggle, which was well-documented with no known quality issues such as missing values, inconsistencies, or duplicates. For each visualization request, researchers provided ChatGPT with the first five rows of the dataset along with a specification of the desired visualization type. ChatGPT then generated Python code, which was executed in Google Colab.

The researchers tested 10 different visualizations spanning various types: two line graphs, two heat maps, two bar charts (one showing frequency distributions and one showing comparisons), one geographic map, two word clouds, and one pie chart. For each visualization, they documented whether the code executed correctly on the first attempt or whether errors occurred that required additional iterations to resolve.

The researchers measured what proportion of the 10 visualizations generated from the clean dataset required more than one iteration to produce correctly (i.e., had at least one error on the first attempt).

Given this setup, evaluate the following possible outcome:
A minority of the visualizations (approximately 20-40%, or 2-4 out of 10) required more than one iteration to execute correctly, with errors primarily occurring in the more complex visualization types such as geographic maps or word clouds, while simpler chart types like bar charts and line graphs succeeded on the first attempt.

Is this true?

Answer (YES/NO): NO